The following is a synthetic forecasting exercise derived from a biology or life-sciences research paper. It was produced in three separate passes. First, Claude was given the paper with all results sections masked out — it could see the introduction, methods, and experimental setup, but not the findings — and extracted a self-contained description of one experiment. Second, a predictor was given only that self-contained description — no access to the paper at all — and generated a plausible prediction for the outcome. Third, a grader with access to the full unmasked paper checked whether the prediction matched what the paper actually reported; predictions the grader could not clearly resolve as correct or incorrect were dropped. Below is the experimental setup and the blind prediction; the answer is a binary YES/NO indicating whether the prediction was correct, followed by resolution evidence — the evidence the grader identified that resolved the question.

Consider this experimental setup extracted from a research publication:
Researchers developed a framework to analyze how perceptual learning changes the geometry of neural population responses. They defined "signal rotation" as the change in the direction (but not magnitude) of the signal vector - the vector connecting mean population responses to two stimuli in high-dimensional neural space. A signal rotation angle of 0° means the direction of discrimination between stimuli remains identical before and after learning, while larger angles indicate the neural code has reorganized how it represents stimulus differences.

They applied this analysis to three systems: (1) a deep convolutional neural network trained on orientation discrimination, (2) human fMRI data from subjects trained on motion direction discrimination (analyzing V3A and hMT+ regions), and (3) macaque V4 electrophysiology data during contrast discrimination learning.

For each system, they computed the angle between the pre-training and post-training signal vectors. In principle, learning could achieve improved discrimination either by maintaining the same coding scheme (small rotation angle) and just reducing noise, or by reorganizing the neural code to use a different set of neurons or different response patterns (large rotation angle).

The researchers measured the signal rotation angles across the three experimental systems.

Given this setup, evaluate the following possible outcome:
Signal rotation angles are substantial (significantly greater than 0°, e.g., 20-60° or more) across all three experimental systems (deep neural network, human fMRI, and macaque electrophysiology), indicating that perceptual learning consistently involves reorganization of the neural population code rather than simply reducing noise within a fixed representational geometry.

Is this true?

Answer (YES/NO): YES